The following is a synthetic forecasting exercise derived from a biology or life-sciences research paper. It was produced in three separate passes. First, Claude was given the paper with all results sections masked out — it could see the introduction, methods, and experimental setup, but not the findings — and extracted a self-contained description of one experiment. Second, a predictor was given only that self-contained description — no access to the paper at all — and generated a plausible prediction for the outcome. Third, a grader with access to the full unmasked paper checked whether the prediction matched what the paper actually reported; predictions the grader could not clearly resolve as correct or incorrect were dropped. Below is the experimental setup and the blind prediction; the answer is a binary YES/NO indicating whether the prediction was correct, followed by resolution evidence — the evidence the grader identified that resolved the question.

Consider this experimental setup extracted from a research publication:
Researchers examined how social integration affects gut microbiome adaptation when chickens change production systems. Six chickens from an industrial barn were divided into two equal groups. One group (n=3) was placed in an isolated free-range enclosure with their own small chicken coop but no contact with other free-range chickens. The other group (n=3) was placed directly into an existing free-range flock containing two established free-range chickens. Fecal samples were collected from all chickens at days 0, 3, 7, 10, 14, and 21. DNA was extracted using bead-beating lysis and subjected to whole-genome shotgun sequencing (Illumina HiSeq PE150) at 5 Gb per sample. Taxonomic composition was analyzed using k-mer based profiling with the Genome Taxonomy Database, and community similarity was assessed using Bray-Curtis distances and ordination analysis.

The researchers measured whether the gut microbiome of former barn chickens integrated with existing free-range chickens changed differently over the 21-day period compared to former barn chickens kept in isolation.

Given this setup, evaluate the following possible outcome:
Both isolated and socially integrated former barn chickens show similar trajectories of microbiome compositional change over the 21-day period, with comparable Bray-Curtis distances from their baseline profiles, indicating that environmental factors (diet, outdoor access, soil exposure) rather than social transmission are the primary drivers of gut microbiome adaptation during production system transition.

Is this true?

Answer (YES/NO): NO